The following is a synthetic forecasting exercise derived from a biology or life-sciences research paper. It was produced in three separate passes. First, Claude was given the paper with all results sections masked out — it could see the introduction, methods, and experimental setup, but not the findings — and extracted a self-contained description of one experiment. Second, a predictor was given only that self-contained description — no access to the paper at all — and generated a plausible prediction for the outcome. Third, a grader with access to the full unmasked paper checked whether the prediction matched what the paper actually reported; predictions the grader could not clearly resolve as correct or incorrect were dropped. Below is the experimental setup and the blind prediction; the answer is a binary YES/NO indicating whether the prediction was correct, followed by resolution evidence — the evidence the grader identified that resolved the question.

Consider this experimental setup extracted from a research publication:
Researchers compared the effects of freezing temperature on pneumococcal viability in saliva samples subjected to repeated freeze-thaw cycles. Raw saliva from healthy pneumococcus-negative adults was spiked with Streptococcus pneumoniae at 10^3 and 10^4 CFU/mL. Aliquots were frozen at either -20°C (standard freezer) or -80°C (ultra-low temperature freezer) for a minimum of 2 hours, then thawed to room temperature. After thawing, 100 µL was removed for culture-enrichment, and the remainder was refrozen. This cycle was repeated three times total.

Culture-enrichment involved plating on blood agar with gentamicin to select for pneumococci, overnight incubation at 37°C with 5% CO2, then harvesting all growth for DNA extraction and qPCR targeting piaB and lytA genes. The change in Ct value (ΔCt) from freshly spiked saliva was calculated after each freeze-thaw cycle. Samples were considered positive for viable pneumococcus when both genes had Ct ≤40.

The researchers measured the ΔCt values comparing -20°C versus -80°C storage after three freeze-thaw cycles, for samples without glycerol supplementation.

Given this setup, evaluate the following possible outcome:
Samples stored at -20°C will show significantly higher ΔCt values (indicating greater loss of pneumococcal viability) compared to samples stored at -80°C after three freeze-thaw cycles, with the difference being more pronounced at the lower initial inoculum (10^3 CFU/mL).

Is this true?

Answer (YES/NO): NO